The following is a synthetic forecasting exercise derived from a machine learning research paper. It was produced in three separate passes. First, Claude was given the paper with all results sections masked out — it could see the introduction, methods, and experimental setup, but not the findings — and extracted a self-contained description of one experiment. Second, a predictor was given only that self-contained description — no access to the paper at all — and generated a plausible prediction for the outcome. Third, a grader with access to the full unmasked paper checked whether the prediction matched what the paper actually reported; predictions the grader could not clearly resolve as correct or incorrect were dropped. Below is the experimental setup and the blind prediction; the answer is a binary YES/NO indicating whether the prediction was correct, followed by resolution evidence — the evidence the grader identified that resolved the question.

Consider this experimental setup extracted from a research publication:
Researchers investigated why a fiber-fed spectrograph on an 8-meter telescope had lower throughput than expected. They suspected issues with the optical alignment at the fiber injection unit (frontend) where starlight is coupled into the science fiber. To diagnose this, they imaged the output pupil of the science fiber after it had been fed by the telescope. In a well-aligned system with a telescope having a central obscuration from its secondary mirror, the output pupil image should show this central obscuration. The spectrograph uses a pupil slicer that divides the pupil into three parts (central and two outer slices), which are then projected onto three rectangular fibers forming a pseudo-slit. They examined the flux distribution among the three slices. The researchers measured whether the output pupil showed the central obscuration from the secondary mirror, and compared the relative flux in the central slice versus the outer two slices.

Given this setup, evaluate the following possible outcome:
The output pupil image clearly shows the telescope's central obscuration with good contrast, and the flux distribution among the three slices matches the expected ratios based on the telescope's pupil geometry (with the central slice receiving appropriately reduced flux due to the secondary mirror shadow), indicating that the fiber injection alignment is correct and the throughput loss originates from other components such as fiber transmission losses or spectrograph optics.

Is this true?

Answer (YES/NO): NO